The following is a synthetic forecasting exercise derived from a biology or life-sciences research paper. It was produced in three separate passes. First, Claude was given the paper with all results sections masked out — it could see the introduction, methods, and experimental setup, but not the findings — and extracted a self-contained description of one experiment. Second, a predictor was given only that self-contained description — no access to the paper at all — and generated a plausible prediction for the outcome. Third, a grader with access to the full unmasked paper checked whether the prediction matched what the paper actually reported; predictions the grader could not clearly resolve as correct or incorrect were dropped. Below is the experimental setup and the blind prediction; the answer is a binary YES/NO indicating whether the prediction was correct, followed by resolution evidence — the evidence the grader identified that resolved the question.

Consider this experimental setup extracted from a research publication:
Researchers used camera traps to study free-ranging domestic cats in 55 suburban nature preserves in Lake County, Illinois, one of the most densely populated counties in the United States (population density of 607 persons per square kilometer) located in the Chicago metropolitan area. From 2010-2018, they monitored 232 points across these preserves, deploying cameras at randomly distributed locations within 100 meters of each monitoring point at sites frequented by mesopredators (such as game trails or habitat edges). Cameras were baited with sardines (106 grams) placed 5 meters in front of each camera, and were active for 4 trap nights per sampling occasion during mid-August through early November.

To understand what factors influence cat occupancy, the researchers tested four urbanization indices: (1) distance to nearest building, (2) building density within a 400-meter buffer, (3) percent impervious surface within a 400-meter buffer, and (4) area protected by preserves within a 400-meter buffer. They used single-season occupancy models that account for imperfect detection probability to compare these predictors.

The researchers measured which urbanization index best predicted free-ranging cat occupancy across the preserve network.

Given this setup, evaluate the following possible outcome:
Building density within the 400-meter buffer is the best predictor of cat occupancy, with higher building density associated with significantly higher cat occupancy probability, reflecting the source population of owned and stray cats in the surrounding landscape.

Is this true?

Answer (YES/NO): YES